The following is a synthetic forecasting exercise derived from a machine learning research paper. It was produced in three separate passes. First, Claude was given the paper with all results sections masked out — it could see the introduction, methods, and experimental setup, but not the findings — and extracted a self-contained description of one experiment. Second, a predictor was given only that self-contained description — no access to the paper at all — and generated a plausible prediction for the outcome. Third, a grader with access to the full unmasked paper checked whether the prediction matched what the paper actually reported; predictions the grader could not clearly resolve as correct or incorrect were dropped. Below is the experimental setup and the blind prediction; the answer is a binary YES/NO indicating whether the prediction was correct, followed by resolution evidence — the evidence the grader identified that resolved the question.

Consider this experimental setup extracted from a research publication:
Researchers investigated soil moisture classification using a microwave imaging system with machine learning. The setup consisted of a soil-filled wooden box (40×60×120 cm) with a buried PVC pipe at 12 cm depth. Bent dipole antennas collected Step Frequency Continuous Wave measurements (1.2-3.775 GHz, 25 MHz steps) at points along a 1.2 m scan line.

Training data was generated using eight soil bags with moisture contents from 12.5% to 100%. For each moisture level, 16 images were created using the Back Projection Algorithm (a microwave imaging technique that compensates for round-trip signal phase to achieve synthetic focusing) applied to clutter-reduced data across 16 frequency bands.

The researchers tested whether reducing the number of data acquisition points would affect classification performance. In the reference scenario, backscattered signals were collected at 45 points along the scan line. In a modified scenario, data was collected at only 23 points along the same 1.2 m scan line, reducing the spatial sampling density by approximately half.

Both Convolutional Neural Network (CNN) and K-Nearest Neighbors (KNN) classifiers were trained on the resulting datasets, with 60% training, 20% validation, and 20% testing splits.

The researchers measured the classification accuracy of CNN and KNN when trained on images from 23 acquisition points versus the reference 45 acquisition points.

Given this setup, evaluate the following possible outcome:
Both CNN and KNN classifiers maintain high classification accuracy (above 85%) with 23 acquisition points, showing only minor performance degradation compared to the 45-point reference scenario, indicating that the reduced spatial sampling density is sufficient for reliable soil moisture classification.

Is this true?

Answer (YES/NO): NO